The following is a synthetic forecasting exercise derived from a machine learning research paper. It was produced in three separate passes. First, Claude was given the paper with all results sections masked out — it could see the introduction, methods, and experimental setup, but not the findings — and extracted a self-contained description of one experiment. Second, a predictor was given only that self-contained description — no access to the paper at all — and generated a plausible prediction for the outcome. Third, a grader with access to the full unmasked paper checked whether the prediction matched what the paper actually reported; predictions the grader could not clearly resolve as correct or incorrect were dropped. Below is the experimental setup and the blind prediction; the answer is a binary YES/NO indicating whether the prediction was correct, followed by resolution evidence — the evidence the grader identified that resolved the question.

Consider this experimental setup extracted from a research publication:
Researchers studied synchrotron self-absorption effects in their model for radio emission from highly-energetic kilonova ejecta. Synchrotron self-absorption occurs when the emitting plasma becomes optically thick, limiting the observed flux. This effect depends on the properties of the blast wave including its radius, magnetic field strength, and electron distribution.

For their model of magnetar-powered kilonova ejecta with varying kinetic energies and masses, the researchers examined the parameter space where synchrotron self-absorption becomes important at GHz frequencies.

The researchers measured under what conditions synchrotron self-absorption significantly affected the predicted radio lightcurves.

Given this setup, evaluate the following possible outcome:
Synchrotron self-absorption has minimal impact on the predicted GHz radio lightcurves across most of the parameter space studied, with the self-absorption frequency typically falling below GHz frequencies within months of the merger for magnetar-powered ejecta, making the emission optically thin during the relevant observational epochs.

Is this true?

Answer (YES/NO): YES